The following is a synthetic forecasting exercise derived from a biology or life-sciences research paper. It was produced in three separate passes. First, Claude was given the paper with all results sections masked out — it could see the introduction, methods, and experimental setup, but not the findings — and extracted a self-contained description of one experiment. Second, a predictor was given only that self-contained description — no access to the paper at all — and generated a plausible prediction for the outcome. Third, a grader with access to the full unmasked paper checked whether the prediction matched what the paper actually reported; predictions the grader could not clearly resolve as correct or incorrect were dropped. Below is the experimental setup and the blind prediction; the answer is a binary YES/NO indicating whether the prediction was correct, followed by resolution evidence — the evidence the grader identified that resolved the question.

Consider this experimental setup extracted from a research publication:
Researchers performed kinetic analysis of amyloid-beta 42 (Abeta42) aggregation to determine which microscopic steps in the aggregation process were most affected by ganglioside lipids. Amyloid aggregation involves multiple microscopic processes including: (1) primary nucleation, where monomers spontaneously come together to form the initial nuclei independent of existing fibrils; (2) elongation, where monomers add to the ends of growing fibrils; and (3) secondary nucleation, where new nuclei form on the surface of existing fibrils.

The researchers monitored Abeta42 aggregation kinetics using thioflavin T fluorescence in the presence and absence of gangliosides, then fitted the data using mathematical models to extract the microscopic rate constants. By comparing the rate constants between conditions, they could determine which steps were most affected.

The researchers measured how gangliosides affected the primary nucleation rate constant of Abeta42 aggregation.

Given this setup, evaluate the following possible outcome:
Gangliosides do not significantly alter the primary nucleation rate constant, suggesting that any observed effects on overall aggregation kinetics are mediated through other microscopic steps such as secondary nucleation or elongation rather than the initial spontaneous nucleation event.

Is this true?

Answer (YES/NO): NO